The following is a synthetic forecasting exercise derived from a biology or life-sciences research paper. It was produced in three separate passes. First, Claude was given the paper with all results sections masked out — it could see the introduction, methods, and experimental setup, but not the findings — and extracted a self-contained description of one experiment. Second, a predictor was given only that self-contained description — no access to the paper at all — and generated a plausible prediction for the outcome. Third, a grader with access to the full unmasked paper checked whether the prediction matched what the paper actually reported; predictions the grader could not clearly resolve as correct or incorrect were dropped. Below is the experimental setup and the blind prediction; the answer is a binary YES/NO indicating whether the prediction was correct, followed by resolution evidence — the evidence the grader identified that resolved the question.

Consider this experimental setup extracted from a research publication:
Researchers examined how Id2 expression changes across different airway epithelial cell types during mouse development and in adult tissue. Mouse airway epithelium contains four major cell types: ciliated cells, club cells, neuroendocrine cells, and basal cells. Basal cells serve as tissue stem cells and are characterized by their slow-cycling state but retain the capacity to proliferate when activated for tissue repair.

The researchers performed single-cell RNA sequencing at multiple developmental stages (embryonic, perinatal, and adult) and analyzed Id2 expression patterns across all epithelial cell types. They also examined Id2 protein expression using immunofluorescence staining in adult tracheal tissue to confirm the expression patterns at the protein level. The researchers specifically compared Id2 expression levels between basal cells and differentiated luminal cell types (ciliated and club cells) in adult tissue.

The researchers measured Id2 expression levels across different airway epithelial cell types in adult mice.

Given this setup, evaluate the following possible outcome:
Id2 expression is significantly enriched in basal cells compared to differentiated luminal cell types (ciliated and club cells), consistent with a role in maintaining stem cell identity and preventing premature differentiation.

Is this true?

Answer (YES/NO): YES